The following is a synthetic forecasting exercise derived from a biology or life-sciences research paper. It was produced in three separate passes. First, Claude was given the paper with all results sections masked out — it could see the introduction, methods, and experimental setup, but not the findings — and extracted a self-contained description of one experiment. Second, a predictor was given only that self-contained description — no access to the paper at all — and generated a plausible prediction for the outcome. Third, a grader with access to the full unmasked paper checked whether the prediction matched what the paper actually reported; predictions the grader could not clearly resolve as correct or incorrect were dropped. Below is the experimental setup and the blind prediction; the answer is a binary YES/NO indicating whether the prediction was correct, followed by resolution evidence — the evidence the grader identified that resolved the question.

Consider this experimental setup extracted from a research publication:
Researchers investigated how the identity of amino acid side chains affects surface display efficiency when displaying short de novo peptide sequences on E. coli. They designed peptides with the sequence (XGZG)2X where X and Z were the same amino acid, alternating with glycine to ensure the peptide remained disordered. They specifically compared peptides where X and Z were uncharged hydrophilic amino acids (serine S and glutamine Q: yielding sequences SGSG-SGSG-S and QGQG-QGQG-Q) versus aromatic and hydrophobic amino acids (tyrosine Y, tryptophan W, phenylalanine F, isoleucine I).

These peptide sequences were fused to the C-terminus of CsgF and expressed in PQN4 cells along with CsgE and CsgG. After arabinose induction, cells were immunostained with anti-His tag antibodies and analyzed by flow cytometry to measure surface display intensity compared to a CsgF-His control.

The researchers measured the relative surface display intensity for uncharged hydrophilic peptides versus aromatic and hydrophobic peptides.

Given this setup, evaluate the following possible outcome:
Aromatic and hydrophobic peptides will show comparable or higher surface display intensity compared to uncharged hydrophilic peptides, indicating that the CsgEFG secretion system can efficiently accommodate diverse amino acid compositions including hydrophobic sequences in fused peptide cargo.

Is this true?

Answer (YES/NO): NO